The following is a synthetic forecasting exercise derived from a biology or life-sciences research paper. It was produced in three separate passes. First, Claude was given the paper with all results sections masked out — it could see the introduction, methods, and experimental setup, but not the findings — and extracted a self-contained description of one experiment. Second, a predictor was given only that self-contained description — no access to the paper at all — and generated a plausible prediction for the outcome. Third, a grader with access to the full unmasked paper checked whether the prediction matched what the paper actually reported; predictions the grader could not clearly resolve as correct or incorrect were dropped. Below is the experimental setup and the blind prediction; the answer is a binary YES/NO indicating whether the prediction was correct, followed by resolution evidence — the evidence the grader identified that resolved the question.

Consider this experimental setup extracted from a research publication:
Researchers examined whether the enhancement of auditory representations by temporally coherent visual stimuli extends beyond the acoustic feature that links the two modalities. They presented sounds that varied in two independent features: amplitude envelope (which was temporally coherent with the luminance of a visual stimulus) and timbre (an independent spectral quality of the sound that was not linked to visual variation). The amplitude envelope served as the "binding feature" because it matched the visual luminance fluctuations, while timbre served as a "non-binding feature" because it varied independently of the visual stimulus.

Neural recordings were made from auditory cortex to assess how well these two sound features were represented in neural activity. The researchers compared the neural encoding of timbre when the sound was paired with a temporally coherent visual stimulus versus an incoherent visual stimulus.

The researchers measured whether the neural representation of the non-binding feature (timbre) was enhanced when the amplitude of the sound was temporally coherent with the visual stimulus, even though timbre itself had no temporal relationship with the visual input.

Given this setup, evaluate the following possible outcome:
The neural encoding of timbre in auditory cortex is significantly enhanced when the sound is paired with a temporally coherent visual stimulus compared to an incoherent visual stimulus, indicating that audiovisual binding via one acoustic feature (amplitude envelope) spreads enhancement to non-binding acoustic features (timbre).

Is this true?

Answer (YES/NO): YES